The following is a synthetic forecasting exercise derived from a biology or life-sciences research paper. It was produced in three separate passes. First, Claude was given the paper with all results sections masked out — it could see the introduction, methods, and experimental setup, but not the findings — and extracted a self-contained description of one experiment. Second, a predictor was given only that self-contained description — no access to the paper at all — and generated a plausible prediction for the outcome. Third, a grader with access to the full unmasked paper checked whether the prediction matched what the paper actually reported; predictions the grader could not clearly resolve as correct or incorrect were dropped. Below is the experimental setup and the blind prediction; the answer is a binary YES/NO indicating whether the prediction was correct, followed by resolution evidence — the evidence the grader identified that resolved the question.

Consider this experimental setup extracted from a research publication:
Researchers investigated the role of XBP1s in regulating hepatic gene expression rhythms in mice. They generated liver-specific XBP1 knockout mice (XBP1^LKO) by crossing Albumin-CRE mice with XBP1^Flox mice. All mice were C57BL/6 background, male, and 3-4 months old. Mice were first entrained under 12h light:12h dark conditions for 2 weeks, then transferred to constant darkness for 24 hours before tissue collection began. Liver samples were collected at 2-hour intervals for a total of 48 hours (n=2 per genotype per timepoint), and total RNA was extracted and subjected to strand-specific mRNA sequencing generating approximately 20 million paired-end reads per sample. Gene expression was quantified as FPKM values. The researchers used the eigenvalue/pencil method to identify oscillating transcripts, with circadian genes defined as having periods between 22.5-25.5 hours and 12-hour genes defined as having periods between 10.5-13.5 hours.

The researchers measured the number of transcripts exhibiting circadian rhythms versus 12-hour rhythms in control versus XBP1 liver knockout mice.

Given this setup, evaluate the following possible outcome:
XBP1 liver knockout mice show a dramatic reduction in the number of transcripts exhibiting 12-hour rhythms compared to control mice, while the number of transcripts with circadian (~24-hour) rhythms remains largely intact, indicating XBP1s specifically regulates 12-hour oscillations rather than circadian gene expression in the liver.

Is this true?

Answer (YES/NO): YES